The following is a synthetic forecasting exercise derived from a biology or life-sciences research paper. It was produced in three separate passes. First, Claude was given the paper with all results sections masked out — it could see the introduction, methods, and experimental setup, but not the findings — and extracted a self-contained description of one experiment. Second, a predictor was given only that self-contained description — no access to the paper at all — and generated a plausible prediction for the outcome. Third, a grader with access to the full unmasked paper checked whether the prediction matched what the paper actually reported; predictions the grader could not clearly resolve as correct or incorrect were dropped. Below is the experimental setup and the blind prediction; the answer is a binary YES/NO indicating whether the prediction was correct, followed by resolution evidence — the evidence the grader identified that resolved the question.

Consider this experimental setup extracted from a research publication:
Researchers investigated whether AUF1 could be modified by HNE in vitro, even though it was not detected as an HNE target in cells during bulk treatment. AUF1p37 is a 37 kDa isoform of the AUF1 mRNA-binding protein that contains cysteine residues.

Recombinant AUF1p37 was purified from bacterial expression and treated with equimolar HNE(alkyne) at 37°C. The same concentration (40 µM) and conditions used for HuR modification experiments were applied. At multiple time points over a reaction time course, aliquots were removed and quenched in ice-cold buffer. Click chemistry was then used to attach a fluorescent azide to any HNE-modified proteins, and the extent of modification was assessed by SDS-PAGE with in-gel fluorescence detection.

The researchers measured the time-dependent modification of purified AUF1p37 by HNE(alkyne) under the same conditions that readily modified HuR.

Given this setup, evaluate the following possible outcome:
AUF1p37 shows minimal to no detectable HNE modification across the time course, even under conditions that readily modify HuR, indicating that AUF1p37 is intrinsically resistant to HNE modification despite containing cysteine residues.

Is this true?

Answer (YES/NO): YES